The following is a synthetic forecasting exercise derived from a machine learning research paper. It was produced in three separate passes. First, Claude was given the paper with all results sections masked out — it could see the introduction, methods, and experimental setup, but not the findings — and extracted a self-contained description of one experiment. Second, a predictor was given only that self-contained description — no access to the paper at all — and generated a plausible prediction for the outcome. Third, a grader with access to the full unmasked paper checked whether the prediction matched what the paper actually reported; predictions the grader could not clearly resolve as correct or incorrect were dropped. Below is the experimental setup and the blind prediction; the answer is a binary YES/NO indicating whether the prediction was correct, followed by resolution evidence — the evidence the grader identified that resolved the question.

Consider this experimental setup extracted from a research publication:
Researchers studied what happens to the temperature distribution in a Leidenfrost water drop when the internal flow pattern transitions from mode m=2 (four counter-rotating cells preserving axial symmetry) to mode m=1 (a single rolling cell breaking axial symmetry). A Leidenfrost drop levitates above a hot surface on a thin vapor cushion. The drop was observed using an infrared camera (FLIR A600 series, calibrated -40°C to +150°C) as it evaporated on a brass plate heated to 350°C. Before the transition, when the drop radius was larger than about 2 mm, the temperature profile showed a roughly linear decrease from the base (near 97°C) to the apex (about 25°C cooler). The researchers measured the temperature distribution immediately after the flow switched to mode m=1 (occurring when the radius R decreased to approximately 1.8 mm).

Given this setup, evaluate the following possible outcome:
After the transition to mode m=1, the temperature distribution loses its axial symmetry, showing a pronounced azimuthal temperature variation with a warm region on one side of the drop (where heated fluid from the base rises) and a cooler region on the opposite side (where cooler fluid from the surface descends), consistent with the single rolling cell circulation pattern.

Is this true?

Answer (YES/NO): NO